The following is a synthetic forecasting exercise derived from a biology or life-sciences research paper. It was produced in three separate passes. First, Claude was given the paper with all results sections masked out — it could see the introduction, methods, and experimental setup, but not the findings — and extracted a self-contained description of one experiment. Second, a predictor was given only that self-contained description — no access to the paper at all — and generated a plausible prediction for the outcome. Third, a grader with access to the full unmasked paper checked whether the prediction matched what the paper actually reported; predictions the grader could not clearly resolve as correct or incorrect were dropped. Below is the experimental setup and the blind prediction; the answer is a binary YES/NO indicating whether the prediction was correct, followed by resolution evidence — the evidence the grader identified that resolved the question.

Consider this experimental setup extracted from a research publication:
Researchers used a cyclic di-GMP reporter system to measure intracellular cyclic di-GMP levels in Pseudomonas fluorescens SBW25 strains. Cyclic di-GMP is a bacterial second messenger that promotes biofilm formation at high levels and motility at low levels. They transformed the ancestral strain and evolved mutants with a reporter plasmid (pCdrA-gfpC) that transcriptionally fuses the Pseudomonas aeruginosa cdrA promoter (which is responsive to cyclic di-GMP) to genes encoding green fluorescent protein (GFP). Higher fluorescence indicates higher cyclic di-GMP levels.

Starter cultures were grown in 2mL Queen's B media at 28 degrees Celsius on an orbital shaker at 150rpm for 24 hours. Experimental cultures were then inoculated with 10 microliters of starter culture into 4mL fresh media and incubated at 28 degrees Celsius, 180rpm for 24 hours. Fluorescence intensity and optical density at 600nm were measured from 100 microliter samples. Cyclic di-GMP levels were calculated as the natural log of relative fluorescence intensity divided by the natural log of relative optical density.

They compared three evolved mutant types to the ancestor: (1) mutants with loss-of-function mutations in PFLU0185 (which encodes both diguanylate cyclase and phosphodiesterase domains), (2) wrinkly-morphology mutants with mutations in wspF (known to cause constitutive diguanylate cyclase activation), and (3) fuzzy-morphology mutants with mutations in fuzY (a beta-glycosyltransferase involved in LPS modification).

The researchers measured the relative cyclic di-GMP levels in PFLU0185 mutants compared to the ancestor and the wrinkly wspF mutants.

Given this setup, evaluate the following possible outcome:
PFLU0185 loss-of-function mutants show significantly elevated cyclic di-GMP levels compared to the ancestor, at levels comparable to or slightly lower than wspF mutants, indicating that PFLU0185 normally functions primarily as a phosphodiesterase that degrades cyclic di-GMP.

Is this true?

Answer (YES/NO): NO